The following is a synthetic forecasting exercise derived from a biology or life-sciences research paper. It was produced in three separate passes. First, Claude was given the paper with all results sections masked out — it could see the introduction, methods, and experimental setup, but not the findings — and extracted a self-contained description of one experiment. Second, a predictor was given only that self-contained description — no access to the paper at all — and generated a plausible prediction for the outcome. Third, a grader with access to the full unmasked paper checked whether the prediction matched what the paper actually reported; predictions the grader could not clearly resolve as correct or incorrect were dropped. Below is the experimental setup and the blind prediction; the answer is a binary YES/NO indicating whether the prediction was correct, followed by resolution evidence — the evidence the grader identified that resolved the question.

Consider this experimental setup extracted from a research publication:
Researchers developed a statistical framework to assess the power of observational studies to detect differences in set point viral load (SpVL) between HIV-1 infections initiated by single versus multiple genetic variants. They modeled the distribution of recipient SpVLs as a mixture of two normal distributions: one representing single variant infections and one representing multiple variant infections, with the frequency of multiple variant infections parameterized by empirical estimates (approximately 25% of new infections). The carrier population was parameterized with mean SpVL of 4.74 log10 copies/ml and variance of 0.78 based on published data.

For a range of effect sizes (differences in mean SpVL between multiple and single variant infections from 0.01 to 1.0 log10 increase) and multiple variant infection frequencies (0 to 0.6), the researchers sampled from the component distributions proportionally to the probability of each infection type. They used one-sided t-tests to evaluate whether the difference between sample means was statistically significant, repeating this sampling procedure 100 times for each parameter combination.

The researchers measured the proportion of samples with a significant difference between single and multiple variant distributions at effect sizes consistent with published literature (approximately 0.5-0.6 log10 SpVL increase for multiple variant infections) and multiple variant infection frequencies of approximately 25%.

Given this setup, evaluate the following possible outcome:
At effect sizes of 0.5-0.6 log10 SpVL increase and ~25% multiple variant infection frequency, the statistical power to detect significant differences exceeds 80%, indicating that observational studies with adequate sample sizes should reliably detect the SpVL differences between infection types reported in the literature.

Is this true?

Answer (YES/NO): NO